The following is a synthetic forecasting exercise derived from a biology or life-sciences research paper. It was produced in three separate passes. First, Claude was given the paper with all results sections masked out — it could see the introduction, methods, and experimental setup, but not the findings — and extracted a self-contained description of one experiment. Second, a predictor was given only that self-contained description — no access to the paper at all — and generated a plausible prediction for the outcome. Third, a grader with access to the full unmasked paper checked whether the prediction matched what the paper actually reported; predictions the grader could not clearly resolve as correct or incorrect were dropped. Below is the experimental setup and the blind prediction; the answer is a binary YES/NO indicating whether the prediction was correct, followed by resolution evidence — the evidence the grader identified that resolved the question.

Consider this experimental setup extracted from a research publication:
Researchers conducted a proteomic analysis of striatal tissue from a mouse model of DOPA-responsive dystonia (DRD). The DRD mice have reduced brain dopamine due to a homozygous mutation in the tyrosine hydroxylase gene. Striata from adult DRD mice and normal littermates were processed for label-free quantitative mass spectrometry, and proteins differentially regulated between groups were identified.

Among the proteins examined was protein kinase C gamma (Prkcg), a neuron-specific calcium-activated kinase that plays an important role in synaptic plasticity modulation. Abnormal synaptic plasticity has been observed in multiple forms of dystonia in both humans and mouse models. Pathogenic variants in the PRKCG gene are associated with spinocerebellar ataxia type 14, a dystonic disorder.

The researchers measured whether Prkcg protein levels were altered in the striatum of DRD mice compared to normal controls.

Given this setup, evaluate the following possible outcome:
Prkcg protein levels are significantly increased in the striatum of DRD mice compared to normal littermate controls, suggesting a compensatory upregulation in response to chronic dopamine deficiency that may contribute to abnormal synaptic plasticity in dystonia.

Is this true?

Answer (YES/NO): NO